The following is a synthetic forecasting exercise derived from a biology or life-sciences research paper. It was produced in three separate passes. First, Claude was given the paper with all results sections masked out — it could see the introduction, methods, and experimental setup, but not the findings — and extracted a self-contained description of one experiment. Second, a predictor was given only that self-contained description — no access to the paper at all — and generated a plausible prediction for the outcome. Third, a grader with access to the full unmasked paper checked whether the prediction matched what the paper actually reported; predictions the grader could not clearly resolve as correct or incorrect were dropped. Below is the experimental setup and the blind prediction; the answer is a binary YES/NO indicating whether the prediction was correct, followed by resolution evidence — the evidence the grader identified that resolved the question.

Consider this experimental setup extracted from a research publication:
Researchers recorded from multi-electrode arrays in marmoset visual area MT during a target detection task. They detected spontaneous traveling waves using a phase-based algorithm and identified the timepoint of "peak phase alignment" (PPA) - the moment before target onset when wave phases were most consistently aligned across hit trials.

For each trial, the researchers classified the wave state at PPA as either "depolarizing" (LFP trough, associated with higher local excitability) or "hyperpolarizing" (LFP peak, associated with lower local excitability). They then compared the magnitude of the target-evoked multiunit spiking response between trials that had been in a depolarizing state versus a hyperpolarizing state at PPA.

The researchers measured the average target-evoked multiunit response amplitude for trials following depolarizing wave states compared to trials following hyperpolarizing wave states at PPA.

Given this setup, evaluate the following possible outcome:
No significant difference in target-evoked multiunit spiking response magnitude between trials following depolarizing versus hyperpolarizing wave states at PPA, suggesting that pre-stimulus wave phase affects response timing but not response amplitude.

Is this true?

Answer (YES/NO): NO